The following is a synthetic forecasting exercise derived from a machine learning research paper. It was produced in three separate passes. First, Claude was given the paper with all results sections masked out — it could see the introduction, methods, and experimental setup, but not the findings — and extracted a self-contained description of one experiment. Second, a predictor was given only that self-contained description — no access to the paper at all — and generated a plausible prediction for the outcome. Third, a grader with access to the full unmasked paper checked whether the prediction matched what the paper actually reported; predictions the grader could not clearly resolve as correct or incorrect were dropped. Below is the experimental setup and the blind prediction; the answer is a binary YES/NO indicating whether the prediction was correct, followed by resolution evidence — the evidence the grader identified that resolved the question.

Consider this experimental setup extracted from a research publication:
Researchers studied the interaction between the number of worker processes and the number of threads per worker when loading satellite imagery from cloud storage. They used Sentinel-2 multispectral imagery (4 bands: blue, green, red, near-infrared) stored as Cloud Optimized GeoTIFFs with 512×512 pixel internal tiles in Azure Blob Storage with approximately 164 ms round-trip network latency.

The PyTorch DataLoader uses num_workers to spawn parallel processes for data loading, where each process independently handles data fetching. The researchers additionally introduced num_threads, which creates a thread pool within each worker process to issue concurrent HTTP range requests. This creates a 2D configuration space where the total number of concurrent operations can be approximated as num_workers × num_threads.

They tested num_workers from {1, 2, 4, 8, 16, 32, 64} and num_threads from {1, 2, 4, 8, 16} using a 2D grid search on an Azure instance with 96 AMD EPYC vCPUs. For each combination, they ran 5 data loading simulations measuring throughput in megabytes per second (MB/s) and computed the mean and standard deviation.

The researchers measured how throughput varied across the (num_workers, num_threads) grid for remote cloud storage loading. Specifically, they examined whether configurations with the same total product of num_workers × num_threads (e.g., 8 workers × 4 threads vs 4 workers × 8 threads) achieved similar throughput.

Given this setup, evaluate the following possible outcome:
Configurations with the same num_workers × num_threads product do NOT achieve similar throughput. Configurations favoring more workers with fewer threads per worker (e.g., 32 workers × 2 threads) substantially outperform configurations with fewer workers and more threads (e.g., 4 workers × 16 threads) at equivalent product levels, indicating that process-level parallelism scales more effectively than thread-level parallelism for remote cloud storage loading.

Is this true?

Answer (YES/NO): YES